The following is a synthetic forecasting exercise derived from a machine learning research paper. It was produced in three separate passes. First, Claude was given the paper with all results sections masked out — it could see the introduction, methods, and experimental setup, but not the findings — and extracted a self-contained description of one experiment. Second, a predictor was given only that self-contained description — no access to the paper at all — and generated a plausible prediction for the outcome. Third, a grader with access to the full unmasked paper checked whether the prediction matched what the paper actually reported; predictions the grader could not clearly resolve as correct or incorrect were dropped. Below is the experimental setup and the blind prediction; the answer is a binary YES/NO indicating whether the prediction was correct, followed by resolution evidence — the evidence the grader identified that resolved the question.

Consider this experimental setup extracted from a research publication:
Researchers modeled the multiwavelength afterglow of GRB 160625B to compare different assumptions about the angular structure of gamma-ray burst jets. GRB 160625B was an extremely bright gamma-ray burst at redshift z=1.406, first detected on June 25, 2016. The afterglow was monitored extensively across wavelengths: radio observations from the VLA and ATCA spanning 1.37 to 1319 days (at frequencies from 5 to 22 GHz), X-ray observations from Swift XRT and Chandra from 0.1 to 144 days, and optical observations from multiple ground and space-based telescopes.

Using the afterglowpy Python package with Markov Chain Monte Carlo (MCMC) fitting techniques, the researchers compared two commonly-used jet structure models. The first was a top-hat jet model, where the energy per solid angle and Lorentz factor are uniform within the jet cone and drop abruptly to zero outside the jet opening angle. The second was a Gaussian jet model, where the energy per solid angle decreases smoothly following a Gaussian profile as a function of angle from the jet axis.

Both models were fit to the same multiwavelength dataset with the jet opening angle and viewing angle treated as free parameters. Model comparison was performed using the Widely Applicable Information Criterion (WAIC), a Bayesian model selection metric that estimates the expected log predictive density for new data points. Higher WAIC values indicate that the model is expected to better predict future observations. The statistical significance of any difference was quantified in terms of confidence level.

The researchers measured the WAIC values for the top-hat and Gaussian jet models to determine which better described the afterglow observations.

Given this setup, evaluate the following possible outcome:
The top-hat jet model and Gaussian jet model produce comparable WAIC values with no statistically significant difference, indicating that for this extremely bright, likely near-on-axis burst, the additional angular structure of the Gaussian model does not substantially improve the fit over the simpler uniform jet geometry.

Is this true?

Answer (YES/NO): NO